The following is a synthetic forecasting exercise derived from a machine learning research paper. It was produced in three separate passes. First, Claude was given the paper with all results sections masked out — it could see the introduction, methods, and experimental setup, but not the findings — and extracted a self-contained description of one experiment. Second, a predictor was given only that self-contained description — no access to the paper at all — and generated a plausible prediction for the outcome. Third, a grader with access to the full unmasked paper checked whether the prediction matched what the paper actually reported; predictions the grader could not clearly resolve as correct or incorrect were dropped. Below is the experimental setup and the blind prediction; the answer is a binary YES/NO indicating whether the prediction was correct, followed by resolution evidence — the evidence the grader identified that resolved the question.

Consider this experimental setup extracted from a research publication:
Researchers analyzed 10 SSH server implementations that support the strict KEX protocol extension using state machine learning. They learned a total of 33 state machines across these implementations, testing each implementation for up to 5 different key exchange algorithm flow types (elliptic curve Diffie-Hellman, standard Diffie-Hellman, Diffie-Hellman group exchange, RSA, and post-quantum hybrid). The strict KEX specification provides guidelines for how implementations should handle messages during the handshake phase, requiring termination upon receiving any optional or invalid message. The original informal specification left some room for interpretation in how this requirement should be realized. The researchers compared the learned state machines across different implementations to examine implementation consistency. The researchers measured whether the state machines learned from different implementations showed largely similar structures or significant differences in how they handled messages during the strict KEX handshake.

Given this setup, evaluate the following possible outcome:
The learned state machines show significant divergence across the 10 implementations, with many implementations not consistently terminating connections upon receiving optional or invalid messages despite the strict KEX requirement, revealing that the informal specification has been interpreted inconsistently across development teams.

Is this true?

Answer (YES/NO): YES